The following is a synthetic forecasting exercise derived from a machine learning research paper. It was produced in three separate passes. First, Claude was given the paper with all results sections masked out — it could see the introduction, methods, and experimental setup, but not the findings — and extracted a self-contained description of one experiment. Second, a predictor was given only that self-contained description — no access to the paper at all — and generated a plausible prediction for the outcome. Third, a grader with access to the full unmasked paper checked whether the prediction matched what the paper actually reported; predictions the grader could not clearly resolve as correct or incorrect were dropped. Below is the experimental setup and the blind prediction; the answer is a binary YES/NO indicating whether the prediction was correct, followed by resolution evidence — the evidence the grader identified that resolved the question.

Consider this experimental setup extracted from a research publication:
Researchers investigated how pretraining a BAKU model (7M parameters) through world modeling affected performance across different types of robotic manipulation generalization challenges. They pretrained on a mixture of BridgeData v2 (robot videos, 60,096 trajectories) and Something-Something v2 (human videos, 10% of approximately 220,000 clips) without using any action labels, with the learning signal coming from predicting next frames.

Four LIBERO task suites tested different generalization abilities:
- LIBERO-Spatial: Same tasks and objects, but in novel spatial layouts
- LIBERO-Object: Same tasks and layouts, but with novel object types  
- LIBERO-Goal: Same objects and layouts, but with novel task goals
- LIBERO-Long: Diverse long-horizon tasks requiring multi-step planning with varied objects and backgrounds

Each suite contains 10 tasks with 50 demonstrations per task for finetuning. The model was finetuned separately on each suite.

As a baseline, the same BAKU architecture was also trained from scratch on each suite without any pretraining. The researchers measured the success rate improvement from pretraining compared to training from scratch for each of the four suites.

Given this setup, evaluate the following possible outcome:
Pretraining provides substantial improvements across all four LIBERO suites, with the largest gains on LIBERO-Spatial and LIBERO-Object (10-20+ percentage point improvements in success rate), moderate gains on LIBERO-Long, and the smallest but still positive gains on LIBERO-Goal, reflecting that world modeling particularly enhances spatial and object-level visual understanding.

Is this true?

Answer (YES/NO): NO